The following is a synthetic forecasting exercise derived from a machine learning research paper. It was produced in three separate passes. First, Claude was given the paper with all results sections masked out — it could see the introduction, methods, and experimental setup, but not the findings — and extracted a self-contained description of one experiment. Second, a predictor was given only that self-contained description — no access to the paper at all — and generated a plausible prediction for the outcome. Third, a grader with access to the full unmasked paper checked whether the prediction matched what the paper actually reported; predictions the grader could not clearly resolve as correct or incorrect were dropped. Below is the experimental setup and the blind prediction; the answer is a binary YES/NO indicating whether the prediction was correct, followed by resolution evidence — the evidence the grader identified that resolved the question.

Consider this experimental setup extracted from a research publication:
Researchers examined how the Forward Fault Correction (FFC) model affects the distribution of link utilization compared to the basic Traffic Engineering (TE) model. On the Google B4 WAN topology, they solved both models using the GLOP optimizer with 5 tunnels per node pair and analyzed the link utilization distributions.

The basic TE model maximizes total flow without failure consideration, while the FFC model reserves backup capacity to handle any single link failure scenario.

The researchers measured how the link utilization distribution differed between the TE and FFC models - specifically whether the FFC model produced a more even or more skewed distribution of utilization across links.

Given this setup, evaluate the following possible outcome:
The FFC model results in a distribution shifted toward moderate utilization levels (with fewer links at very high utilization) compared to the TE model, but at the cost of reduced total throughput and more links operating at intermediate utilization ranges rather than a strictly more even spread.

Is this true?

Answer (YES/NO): NO